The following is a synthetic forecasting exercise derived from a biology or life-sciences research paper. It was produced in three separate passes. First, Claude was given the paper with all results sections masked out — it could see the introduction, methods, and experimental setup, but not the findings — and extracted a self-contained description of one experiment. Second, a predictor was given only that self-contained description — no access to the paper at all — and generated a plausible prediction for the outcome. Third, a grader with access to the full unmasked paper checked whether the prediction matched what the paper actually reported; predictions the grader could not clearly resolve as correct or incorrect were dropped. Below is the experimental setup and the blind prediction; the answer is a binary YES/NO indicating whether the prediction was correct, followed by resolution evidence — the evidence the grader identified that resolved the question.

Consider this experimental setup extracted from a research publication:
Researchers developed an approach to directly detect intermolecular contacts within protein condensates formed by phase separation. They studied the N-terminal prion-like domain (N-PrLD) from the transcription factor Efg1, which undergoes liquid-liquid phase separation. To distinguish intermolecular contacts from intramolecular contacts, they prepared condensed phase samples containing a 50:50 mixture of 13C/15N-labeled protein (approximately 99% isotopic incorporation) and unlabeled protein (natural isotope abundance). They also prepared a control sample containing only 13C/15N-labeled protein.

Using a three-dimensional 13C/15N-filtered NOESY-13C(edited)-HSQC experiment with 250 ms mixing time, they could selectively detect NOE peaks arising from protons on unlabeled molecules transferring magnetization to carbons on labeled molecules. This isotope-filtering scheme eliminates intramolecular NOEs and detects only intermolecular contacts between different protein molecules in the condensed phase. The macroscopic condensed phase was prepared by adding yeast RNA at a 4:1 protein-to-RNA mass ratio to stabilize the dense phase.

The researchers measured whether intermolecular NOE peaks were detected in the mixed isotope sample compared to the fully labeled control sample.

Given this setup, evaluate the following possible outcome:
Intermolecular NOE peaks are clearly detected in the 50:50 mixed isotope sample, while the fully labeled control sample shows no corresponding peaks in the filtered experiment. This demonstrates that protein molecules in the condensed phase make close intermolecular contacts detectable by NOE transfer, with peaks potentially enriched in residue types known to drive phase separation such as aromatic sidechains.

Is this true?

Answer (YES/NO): NO